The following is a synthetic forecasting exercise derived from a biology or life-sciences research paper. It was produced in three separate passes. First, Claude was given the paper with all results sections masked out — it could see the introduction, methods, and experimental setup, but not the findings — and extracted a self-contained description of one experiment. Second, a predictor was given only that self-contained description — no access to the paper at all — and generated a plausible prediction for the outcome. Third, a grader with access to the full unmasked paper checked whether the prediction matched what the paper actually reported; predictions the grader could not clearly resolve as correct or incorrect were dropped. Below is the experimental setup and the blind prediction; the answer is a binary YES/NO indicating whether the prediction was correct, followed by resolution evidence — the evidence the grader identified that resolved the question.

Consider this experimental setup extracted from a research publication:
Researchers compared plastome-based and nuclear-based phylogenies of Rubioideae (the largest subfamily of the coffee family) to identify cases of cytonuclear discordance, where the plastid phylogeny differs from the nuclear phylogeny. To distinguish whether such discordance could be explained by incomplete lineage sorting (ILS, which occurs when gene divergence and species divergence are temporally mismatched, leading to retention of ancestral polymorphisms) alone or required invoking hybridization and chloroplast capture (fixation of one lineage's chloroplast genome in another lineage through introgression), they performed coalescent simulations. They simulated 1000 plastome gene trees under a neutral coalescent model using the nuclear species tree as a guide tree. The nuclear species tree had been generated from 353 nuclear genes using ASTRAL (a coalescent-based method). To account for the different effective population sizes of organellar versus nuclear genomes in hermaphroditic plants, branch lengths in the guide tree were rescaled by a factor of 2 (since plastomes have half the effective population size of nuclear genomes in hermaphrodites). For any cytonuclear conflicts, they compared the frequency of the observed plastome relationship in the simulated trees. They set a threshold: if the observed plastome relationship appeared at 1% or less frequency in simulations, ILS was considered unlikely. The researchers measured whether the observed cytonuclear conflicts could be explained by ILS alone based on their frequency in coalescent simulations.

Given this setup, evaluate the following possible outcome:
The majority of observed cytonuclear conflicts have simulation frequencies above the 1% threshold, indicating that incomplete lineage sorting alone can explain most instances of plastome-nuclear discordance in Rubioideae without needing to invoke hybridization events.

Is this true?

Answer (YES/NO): YES